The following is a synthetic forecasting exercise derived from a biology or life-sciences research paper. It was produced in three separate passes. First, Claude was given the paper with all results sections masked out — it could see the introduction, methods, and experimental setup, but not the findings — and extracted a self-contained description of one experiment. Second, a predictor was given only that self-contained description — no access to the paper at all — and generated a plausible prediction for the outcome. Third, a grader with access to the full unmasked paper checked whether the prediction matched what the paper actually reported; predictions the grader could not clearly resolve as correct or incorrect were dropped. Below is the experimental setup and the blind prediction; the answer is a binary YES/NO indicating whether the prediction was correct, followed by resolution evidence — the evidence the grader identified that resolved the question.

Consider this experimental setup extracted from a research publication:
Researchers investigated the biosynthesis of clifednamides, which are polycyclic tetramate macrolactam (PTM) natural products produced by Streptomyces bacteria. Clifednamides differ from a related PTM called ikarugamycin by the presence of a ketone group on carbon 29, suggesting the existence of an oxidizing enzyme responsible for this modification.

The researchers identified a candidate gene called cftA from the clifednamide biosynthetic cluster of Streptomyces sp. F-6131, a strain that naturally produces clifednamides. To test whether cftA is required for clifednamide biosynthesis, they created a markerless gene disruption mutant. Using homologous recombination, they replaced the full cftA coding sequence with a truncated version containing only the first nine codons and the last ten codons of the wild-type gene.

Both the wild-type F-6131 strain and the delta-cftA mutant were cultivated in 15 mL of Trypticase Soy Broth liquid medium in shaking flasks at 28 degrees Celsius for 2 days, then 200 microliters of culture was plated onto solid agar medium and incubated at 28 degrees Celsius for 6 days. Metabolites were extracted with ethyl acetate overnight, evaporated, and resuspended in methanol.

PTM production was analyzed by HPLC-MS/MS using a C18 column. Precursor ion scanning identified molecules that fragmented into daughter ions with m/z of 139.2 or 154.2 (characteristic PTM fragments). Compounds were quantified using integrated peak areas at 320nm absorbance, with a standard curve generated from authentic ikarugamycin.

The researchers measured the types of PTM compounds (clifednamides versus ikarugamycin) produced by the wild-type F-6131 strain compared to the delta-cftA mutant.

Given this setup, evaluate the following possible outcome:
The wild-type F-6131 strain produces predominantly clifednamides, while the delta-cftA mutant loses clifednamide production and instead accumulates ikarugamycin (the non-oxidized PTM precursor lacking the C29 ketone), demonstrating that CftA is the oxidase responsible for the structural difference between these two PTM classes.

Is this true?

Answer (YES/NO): YES